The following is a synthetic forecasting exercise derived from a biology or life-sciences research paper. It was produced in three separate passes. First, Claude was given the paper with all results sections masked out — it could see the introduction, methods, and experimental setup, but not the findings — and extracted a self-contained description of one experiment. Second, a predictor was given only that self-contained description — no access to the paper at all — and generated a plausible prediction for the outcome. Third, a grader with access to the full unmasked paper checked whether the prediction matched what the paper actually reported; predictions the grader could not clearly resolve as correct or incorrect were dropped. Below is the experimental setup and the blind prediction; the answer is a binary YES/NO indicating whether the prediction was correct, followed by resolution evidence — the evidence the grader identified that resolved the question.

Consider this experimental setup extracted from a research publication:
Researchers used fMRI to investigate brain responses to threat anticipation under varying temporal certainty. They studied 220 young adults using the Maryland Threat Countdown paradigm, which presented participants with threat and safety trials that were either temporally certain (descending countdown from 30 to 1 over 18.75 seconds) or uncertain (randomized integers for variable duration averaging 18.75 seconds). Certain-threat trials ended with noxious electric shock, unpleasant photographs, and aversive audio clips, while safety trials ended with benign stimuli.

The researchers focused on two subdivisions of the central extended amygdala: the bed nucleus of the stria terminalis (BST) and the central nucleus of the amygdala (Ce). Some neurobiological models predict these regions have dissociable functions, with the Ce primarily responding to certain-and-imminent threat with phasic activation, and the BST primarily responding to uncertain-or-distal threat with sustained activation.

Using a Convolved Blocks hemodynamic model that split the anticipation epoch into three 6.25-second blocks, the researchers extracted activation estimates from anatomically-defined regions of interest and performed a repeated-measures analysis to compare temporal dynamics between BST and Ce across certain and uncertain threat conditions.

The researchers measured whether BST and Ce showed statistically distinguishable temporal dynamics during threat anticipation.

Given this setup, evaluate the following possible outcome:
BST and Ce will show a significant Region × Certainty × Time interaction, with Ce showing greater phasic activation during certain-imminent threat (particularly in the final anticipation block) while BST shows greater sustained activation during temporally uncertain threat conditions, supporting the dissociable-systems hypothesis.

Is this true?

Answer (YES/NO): NO